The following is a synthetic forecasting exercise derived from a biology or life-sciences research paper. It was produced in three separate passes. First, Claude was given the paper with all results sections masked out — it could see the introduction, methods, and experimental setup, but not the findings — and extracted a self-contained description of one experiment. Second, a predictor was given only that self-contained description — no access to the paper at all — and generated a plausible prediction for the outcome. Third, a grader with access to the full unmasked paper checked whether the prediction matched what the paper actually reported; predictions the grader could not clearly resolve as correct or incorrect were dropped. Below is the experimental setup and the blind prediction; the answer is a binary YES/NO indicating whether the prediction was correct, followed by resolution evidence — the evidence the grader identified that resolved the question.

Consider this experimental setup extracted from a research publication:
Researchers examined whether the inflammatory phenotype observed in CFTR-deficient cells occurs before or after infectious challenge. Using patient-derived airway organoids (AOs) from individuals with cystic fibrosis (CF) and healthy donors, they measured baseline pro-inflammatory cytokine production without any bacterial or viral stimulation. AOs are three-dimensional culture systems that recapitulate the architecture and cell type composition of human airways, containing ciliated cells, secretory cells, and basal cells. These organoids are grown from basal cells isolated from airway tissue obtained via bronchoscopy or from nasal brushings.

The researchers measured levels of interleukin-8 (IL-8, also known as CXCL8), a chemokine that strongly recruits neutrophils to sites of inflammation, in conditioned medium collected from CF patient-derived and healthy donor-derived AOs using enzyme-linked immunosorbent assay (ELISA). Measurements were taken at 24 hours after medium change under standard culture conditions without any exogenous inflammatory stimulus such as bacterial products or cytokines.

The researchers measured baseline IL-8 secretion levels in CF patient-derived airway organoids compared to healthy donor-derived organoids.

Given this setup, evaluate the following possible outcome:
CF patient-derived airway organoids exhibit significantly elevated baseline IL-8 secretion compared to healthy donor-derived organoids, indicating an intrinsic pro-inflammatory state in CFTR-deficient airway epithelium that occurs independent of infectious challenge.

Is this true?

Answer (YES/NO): YES